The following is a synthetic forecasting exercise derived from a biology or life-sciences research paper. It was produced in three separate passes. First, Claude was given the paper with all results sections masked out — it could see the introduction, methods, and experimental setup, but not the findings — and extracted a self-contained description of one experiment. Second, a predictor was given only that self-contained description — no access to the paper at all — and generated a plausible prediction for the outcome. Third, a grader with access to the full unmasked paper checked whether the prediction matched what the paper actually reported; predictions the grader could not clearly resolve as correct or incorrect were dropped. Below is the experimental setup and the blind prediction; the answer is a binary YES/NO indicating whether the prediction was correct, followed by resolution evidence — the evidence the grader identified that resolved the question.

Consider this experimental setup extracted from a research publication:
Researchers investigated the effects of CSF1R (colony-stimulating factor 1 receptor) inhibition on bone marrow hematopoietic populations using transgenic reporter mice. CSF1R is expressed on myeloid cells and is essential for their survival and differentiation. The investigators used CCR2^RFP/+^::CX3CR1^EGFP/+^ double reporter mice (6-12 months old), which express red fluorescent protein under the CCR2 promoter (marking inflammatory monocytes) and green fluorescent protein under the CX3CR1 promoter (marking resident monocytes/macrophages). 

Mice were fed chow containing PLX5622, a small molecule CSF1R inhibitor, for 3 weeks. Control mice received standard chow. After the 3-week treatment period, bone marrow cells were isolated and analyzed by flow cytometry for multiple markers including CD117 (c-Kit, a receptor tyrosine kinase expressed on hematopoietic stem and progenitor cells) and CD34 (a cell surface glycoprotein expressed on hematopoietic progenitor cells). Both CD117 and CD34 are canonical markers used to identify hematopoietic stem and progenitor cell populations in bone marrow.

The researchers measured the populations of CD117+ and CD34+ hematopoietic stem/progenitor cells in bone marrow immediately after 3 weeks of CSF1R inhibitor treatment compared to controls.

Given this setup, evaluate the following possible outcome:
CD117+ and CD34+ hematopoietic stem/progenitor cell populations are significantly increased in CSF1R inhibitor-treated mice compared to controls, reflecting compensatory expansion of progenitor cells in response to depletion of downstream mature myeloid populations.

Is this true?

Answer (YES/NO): NO